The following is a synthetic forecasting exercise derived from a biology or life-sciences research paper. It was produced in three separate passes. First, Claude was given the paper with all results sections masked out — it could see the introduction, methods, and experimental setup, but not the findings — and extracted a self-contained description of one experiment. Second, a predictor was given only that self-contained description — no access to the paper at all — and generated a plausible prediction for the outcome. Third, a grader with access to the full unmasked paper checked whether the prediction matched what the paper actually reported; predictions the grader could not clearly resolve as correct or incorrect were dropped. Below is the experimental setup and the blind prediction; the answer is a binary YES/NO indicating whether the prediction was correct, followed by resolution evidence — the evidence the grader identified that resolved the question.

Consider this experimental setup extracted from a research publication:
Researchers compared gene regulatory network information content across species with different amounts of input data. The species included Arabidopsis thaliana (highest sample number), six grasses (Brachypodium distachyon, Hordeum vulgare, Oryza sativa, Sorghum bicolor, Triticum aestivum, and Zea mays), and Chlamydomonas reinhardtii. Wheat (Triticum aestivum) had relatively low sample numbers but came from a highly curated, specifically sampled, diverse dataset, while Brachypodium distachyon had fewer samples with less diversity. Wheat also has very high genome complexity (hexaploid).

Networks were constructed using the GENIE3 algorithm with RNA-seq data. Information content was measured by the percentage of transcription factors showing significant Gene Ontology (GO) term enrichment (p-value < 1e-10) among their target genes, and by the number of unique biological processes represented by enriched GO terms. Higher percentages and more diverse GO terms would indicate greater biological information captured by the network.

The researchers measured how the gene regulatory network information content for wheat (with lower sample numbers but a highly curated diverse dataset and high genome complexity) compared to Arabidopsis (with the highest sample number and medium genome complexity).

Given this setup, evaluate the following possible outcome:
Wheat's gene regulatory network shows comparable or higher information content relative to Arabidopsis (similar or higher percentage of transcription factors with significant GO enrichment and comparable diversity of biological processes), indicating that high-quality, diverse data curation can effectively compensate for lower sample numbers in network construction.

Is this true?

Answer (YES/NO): NO